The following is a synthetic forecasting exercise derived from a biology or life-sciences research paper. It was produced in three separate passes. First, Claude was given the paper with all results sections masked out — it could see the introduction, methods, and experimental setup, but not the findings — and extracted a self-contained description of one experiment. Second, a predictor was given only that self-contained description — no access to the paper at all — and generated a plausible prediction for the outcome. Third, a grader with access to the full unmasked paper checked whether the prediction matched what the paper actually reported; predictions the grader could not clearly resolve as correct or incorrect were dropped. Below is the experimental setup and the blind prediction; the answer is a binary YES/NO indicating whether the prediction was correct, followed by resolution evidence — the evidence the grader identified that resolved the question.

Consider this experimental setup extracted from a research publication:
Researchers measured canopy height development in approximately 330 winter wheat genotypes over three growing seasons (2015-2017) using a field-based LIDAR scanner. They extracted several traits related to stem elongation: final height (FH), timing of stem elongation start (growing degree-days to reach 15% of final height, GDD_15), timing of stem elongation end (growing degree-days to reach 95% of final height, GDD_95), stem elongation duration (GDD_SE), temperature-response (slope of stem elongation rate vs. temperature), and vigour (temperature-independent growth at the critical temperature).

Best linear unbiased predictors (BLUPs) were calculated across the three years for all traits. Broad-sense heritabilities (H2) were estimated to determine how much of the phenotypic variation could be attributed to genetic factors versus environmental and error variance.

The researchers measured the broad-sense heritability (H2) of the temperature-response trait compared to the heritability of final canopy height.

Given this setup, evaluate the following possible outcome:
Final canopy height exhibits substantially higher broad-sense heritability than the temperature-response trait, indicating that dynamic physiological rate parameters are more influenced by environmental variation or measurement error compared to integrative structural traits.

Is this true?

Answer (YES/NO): NO